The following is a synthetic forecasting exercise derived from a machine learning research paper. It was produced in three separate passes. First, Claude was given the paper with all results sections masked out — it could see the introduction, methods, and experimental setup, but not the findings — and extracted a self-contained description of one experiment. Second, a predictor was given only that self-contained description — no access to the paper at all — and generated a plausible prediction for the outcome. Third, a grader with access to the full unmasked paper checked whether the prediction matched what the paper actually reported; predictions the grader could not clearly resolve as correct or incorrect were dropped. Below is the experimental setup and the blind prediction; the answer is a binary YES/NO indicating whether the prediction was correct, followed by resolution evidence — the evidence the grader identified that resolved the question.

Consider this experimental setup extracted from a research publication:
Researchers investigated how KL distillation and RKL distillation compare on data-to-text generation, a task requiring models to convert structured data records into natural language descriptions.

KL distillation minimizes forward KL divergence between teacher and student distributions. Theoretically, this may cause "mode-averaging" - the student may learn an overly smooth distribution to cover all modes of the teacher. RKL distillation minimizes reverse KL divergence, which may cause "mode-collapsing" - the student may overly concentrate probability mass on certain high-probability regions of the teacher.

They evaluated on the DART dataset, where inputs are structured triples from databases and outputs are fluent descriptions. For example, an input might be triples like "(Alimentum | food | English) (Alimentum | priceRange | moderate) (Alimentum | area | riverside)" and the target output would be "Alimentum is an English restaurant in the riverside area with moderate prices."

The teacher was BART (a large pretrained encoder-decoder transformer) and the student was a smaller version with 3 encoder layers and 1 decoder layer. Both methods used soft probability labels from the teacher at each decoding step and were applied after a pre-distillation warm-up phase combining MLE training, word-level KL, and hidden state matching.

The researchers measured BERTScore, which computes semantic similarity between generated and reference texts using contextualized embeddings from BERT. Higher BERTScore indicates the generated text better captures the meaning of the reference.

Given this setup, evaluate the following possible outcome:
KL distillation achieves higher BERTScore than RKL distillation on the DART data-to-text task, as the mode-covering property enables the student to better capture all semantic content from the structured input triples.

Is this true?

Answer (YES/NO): YES